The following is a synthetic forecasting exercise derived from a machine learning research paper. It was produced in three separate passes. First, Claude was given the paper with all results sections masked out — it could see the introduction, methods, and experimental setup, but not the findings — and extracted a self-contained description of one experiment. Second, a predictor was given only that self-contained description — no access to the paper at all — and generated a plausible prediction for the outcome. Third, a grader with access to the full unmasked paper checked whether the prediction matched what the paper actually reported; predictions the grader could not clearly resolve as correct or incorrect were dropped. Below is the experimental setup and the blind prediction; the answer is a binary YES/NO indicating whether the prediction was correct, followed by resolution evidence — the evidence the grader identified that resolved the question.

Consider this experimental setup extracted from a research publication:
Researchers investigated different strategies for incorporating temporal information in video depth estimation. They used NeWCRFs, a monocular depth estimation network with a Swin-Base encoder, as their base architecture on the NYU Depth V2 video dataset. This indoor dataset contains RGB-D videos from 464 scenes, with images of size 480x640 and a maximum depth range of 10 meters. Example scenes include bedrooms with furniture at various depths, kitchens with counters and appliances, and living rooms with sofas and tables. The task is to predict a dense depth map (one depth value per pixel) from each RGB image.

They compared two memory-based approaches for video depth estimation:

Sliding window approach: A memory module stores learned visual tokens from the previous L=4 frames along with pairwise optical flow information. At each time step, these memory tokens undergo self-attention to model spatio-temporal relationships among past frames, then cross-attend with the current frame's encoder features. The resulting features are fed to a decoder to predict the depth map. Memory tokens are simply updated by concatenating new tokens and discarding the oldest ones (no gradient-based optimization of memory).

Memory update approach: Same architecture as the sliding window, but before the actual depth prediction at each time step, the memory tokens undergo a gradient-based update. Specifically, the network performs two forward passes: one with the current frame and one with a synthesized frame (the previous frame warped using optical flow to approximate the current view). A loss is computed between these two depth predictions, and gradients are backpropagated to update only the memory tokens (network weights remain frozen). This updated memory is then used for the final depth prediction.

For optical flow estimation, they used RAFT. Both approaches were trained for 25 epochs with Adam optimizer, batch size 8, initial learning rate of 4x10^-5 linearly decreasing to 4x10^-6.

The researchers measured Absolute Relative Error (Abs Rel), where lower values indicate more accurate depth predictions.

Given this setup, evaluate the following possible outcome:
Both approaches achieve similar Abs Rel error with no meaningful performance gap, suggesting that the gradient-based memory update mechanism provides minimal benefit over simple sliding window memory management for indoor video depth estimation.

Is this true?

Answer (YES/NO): NO